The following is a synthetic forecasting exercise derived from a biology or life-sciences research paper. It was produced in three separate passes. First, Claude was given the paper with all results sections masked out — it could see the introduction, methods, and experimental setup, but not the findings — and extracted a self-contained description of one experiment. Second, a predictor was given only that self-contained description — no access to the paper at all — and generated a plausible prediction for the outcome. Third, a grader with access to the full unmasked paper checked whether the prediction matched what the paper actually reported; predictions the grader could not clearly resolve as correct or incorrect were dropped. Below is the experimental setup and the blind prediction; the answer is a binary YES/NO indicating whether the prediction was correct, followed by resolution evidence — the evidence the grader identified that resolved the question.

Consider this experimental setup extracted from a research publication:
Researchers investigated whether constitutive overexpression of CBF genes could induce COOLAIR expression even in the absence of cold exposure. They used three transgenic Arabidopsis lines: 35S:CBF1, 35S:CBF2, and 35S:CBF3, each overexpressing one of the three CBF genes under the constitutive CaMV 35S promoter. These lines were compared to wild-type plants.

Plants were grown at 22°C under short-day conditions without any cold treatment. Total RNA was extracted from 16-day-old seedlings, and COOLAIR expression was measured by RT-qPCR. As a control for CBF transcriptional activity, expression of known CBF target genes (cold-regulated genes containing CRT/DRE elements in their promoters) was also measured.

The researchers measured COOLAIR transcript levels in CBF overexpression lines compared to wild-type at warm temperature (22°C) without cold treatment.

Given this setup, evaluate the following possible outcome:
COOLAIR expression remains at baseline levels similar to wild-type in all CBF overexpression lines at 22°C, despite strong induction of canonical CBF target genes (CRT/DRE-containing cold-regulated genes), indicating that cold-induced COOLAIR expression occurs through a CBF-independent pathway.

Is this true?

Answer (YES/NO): NO